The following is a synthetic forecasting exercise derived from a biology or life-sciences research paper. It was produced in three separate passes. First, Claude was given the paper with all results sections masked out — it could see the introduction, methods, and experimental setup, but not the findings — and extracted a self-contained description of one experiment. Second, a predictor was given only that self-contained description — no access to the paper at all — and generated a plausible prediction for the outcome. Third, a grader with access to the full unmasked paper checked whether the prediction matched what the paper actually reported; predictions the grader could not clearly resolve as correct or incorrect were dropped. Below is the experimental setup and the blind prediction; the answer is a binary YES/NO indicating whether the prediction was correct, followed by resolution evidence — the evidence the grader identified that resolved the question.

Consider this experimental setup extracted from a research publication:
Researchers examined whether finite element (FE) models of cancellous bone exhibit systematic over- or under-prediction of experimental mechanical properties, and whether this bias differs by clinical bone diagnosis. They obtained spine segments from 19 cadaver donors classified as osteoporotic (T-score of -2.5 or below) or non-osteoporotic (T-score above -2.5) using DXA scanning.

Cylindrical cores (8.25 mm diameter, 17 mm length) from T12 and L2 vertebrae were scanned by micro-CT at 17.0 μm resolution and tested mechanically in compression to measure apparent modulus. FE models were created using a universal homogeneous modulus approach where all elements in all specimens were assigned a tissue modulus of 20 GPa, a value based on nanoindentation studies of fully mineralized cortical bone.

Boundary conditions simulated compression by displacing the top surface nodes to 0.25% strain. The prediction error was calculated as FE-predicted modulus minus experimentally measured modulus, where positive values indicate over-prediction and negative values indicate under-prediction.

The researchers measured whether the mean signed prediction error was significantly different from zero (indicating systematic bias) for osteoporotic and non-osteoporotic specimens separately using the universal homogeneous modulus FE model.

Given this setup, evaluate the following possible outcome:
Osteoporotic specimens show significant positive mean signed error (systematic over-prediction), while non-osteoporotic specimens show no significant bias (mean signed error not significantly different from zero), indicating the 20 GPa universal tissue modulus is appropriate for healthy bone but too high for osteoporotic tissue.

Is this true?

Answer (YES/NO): YES